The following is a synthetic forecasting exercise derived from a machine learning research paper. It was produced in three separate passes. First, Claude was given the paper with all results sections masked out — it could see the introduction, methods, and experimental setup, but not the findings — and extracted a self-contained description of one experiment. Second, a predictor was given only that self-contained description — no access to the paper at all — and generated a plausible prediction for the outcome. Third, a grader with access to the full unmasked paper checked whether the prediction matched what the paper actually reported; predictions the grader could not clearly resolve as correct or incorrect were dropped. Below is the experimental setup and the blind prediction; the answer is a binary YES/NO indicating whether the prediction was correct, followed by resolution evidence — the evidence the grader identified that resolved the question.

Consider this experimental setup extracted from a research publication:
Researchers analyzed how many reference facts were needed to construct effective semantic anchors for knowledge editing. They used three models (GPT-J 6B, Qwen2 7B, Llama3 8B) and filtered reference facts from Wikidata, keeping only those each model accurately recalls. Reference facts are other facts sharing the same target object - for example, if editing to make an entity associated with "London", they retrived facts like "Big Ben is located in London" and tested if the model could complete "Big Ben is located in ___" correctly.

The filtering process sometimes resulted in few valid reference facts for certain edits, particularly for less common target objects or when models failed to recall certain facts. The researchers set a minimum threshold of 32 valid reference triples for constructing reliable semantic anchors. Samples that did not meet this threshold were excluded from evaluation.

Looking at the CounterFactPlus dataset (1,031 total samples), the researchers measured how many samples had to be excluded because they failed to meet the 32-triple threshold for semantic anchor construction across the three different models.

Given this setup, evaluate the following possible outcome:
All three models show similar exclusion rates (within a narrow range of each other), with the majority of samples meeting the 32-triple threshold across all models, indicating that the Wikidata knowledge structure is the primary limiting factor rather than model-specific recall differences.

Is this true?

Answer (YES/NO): NO